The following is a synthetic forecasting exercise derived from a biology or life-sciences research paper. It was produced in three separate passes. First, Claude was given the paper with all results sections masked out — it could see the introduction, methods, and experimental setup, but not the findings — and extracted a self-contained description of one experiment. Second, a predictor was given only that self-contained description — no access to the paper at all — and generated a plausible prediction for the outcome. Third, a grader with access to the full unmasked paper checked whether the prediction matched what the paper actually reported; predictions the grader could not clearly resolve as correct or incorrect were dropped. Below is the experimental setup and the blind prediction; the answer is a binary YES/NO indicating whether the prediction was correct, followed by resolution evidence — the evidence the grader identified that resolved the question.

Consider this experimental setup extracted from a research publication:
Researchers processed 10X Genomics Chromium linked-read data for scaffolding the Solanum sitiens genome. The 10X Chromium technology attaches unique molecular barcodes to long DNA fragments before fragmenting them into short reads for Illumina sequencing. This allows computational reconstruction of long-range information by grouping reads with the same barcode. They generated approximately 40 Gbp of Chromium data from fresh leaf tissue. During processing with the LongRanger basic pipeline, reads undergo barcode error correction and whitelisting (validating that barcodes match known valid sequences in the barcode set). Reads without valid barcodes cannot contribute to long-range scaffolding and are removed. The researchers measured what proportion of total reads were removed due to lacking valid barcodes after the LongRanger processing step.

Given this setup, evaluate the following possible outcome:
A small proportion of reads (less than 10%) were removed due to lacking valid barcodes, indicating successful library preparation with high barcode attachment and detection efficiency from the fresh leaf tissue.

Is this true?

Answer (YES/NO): YES